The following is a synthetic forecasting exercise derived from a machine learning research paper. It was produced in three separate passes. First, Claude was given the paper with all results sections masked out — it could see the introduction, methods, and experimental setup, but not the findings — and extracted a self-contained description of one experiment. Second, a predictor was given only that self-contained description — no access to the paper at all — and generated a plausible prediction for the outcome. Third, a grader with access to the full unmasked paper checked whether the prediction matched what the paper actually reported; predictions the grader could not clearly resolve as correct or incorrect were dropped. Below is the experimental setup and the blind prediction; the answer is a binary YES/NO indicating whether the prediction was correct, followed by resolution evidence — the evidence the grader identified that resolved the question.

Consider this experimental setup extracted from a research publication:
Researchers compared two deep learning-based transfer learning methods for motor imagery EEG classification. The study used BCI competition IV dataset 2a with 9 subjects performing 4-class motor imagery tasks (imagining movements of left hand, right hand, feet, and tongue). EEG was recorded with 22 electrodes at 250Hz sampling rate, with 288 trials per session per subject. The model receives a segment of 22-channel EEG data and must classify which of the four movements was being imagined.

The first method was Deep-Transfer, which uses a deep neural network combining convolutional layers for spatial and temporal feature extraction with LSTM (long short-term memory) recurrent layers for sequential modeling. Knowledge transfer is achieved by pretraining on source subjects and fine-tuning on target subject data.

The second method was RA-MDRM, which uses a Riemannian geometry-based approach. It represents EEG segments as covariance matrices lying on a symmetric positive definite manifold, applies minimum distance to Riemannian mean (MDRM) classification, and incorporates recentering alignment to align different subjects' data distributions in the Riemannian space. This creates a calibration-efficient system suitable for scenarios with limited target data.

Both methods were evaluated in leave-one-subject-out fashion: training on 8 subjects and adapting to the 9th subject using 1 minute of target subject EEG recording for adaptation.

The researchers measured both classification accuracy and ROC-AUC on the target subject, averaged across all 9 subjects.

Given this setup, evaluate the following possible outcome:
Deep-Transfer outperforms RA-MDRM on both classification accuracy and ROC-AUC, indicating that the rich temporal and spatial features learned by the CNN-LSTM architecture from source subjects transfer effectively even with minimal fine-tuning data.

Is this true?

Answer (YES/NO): NO